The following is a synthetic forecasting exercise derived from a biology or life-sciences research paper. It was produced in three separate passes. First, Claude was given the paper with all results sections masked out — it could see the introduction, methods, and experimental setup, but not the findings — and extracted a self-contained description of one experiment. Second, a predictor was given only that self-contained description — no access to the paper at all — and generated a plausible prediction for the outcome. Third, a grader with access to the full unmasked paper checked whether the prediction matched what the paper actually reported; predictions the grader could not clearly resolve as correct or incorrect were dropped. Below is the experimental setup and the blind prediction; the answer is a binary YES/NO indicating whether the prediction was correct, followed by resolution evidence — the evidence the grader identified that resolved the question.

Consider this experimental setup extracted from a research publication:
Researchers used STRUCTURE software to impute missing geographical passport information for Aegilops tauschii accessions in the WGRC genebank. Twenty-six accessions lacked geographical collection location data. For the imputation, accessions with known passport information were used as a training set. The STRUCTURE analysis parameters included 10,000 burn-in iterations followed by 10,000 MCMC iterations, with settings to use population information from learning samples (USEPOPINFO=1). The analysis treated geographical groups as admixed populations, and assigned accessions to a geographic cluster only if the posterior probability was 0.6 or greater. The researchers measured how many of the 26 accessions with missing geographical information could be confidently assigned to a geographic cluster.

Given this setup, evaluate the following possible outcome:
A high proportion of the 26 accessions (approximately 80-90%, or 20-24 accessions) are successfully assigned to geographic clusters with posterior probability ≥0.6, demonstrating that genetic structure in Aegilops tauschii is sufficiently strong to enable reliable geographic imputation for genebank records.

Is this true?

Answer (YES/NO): YES